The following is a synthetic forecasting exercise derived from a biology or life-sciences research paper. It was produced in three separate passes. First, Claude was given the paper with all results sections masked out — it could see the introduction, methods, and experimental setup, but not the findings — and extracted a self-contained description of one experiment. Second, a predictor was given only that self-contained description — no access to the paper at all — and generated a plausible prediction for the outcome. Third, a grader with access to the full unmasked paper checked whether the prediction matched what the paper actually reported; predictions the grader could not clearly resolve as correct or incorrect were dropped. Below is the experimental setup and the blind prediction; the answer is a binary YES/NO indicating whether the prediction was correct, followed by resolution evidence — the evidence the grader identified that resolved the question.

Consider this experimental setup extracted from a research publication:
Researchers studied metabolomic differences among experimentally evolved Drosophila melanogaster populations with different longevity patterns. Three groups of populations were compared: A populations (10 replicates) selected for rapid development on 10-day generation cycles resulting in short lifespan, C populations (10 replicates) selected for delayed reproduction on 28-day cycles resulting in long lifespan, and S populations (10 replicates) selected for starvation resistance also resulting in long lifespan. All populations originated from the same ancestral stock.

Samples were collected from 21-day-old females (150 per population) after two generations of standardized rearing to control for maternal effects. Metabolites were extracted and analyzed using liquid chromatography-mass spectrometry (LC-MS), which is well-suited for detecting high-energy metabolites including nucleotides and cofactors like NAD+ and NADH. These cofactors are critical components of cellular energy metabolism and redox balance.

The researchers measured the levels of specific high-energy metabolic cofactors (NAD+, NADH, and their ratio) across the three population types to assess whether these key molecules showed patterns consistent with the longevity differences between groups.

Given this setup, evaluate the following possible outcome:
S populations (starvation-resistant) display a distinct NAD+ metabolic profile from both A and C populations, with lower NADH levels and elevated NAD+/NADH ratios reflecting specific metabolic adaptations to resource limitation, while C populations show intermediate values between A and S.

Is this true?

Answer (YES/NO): NO